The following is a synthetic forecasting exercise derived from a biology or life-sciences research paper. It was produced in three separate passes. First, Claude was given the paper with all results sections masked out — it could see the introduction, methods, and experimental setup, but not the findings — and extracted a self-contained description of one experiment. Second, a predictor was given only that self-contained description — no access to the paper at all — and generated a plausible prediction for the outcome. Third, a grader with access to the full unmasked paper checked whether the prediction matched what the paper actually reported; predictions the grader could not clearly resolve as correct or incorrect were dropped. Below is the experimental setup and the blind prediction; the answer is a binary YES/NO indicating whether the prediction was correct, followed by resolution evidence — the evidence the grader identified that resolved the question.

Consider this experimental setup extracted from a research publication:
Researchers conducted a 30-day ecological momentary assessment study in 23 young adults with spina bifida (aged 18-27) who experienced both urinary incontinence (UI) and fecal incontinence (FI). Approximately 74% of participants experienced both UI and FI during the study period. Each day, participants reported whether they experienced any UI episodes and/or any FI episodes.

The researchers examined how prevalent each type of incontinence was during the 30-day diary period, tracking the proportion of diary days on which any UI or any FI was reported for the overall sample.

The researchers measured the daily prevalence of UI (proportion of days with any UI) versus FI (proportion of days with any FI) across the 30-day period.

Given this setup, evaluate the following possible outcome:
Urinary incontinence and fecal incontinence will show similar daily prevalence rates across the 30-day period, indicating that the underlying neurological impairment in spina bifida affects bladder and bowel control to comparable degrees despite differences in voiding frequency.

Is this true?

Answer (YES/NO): NO